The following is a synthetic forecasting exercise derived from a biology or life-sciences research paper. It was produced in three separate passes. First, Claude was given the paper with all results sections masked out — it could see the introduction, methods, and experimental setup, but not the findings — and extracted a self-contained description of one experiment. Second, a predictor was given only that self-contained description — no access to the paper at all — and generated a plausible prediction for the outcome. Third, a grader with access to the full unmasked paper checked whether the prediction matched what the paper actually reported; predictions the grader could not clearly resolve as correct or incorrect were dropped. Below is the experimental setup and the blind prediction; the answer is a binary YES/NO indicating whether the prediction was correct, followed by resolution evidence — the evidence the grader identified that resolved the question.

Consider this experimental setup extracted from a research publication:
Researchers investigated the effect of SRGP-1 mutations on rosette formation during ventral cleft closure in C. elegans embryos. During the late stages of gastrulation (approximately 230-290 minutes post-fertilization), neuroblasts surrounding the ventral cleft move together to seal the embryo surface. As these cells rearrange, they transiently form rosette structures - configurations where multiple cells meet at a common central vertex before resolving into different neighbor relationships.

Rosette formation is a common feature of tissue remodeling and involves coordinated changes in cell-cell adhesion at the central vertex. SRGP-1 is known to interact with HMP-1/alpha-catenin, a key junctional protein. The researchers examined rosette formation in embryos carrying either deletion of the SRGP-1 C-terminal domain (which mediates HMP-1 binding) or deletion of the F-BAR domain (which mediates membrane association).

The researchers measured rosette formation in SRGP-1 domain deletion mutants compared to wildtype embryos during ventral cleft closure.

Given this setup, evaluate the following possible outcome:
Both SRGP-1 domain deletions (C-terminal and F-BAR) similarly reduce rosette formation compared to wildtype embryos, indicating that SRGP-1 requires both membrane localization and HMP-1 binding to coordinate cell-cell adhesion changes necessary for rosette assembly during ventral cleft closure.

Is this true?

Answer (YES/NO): NO